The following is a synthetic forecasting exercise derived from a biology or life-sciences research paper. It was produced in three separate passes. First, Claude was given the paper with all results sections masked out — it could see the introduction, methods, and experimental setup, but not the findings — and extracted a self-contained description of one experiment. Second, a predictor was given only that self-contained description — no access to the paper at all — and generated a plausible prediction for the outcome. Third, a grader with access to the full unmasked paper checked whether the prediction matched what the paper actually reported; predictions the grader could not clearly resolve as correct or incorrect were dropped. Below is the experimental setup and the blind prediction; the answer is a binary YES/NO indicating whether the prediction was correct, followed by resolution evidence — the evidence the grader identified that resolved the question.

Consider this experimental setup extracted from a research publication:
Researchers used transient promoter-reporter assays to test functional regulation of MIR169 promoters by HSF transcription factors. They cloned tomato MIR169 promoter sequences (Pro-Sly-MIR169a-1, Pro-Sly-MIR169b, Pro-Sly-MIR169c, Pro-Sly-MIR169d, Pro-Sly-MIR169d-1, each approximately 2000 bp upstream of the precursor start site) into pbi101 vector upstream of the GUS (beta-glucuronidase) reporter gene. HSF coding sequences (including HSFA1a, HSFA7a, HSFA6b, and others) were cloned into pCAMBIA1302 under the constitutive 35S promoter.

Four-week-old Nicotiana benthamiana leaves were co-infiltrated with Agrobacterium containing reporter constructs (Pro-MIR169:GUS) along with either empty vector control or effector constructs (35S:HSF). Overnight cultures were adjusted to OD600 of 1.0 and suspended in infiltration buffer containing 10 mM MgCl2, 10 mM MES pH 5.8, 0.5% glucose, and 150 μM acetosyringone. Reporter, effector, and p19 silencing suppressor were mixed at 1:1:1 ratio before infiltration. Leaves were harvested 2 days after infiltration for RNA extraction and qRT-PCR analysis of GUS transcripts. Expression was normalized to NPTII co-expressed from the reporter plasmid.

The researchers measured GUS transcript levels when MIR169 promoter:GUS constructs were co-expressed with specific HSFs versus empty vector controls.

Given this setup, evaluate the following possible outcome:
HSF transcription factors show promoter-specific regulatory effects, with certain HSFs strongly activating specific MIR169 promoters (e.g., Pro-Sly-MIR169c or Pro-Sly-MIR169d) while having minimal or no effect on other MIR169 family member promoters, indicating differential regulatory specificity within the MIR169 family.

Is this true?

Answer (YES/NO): YES